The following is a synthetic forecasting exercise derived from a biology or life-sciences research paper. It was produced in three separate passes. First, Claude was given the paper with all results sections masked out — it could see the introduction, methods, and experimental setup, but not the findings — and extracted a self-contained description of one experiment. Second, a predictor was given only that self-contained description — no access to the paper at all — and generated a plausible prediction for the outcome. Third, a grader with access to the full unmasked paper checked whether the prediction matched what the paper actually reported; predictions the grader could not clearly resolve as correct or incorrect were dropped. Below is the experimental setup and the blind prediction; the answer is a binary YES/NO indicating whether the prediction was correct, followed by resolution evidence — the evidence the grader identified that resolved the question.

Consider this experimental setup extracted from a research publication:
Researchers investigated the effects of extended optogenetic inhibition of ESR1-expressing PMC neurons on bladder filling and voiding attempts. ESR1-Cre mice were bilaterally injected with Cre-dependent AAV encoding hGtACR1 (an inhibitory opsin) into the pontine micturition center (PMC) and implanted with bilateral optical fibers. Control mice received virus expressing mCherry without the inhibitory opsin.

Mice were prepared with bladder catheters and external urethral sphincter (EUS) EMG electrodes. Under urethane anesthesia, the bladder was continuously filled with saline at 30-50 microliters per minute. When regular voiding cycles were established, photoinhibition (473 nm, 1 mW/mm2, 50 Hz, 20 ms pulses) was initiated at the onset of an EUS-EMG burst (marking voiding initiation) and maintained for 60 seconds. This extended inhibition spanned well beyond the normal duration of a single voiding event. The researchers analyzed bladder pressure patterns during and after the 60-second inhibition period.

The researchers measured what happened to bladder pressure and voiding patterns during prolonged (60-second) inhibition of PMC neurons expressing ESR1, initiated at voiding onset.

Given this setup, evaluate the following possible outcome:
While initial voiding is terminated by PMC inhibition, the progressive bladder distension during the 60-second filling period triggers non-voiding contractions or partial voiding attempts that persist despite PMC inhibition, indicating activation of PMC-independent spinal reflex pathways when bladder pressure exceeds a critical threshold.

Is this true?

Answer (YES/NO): NO